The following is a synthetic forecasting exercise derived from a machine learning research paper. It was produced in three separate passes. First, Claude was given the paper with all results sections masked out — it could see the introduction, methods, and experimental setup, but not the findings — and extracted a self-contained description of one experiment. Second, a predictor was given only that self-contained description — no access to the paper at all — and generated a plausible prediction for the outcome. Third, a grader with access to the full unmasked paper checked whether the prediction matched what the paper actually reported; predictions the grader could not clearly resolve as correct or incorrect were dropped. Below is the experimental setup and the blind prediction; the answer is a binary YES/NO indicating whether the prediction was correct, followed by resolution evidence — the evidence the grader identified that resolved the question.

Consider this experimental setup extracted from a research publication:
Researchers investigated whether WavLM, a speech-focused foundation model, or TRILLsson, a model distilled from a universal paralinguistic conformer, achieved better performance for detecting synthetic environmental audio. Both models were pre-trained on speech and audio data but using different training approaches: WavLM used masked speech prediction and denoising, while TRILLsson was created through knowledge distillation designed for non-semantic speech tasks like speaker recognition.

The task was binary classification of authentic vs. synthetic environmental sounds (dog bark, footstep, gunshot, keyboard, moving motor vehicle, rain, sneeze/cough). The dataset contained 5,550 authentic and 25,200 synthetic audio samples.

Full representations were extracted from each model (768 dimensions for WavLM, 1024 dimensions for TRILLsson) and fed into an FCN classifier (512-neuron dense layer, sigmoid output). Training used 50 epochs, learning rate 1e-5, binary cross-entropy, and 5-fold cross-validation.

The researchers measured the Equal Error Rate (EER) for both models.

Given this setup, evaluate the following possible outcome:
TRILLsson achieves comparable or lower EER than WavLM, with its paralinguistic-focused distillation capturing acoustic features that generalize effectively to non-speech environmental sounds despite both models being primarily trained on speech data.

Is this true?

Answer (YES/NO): YES